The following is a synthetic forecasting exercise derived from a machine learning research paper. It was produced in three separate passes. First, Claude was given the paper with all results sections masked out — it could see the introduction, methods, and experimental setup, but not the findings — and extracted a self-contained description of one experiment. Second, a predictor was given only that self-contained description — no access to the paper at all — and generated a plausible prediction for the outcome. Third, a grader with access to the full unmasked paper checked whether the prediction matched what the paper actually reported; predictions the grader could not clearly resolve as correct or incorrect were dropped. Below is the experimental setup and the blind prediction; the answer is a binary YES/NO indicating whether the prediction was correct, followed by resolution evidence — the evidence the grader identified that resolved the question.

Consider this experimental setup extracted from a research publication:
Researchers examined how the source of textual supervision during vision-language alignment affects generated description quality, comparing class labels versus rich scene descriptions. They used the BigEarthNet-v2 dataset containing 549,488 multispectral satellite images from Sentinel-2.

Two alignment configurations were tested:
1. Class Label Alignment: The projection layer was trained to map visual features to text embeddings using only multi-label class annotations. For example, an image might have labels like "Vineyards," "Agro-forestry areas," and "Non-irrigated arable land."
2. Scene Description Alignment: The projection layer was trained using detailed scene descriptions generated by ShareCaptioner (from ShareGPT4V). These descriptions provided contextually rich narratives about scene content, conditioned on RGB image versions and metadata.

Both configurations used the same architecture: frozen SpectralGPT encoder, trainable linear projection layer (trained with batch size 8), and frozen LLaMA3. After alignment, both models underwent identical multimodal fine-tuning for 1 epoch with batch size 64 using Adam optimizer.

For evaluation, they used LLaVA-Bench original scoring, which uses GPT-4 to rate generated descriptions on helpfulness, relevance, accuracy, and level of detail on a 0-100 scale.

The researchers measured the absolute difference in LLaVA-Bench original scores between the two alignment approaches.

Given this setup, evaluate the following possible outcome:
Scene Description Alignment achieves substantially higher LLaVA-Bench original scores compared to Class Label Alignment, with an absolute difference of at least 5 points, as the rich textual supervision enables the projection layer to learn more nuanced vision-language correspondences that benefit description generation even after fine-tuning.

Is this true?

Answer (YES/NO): YES